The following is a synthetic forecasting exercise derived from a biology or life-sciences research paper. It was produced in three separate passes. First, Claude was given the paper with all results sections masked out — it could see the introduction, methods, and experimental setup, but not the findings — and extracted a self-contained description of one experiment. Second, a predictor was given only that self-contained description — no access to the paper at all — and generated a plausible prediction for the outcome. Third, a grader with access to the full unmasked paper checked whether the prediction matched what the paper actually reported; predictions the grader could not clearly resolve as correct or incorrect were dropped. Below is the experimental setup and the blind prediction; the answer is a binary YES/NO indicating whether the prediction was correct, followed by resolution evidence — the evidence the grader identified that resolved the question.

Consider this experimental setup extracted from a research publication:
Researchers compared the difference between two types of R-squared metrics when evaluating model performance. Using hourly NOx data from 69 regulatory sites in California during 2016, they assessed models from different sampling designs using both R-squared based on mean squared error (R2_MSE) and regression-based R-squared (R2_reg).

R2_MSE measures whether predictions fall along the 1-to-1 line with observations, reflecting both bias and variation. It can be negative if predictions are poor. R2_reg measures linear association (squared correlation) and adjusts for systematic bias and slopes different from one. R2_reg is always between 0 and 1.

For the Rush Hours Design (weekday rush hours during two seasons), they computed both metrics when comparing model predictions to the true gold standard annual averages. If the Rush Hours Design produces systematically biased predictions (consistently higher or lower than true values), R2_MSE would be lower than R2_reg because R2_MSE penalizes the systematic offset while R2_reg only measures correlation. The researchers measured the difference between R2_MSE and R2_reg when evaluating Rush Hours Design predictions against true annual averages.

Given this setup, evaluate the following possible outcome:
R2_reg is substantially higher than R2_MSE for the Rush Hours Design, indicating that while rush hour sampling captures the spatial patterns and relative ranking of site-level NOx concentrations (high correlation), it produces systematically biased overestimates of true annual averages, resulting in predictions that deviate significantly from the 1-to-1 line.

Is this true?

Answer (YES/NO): YES